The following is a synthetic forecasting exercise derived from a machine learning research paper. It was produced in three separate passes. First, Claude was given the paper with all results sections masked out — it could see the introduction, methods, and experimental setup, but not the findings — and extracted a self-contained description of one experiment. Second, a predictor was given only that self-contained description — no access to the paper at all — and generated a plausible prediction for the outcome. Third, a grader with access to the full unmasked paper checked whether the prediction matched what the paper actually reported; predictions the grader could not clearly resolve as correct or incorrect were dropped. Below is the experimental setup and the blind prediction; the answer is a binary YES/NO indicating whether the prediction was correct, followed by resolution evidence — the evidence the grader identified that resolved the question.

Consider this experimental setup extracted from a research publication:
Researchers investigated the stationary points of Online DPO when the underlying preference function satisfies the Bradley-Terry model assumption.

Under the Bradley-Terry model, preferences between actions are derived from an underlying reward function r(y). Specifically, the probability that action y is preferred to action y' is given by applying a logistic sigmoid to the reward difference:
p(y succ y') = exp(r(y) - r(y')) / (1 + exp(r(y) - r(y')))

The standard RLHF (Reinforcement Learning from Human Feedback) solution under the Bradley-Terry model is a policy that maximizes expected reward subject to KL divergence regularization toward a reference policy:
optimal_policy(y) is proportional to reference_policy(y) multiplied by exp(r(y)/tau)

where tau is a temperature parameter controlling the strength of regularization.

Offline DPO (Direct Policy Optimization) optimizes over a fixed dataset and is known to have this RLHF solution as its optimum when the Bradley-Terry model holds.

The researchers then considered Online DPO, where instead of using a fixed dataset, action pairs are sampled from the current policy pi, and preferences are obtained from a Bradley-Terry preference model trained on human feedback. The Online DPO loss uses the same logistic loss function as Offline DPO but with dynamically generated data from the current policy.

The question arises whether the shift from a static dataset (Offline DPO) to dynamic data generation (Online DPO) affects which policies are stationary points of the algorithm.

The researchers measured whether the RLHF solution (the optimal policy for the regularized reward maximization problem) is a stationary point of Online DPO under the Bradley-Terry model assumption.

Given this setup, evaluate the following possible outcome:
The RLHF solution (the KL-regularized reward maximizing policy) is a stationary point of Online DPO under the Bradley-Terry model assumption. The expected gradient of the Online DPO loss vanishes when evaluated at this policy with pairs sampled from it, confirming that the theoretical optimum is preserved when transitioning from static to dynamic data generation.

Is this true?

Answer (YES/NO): YES